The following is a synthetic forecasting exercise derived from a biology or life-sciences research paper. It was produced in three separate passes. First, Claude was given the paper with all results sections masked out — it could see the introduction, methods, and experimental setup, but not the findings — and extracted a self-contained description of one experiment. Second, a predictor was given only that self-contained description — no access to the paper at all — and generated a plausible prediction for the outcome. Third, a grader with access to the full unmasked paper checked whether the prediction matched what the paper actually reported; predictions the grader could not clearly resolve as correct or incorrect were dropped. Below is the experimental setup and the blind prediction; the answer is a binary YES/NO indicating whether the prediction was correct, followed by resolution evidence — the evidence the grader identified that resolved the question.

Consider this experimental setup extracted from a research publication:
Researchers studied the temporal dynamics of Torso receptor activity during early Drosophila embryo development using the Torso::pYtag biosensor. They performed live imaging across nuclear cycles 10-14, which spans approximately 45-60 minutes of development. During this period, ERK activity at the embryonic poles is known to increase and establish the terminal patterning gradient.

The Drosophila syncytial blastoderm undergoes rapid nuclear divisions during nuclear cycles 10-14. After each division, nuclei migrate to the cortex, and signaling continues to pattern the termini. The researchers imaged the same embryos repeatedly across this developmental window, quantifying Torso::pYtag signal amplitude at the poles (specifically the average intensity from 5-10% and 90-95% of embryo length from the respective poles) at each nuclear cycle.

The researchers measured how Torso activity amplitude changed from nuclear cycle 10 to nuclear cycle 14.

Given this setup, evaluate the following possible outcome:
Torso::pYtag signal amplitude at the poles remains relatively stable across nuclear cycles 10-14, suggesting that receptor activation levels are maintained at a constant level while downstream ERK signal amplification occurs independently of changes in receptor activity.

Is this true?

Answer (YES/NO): NO